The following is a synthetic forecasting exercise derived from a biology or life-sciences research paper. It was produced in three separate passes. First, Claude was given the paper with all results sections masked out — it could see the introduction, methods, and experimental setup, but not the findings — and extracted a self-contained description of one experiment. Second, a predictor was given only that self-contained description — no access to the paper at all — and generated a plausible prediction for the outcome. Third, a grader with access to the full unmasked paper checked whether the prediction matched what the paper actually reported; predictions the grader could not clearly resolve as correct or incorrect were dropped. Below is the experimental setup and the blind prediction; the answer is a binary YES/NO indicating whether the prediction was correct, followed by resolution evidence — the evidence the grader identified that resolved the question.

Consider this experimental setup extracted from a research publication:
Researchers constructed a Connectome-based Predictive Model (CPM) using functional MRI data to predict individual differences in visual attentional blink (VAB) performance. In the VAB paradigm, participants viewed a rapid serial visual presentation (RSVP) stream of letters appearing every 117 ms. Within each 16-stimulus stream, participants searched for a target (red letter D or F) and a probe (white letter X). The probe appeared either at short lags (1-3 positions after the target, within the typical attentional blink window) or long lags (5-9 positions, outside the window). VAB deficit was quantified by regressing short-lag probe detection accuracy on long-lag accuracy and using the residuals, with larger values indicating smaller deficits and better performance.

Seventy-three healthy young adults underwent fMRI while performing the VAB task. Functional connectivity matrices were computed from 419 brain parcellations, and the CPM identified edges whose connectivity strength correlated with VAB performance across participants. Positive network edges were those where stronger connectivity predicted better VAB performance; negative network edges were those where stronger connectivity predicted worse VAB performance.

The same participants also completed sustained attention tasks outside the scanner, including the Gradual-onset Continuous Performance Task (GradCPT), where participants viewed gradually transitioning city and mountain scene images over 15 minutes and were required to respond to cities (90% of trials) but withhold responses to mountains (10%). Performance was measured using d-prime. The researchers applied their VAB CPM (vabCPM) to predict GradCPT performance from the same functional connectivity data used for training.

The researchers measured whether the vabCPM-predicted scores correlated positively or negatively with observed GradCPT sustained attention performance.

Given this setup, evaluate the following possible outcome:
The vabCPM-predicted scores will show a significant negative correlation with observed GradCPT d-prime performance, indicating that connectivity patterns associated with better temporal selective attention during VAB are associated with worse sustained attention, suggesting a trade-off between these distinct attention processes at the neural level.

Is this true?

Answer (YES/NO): NO